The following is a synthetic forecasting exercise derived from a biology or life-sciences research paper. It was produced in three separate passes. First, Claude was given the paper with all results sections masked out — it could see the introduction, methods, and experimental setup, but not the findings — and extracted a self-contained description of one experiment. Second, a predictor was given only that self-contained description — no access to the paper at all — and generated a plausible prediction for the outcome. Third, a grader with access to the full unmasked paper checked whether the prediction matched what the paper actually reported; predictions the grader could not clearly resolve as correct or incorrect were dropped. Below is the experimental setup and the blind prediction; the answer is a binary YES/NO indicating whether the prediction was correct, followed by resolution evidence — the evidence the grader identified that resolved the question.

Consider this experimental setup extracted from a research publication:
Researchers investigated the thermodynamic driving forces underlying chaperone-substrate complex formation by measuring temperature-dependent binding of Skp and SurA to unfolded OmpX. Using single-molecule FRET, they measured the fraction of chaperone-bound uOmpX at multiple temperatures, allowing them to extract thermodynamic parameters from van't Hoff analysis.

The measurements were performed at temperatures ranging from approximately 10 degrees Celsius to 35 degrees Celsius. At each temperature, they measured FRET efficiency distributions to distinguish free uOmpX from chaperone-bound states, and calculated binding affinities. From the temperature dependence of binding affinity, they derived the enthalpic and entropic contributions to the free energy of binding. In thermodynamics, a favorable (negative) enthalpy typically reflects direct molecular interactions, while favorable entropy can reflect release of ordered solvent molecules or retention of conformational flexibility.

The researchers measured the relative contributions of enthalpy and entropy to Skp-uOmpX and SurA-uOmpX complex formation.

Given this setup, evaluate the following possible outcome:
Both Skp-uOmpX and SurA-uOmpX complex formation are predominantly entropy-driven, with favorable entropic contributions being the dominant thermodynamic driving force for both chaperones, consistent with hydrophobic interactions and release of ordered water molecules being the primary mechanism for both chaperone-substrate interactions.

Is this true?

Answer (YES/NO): NO